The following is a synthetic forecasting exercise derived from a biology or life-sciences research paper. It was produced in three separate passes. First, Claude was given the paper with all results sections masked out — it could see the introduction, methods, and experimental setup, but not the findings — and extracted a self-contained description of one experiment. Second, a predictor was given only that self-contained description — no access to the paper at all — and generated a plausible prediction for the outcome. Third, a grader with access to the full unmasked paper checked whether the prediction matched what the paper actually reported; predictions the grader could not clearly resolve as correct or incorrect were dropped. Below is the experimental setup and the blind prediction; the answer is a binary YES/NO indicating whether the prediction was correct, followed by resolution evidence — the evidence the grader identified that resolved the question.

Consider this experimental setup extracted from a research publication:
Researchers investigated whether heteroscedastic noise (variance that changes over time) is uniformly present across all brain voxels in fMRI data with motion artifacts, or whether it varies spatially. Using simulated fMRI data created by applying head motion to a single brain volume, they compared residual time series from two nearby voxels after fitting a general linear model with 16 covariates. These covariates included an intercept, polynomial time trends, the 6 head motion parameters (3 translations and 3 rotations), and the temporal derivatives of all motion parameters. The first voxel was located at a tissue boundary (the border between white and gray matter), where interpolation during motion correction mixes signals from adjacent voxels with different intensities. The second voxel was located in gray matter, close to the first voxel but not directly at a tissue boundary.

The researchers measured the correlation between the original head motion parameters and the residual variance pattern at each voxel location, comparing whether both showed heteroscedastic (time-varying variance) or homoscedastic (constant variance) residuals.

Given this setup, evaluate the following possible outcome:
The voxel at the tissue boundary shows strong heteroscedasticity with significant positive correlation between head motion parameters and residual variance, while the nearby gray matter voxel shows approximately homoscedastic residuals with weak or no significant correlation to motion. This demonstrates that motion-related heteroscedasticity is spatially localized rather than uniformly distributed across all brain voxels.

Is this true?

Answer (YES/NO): YES